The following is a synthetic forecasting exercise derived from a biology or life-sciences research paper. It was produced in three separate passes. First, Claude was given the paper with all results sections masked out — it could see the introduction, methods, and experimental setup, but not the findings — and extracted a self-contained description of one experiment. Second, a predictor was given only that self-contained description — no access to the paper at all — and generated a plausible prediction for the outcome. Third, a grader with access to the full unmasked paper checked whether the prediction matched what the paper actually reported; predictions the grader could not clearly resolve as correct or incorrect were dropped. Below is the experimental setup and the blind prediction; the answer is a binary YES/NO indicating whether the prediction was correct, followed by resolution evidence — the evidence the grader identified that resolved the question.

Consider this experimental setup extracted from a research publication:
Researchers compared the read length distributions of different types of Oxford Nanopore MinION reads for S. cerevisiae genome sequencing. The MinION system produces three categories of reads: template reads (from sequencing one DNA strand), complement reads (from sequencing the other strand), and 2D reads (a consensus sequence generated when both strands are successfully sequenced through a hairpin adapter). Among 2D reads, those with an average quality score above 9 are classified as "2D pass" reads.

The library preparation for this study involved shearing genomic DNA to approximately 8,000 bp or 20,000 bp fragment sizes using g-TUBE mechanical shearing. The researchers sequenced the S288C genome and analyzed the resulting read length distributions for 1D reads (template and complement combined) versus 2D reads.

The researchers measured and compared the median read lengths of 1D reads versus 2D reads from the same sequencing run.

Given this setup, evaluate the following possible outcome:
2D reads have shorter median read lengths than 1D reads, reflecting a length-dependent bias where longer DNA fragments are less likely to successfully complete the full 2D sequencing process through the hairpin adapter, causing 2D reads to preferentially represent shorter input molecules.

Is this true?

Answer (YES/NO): YES